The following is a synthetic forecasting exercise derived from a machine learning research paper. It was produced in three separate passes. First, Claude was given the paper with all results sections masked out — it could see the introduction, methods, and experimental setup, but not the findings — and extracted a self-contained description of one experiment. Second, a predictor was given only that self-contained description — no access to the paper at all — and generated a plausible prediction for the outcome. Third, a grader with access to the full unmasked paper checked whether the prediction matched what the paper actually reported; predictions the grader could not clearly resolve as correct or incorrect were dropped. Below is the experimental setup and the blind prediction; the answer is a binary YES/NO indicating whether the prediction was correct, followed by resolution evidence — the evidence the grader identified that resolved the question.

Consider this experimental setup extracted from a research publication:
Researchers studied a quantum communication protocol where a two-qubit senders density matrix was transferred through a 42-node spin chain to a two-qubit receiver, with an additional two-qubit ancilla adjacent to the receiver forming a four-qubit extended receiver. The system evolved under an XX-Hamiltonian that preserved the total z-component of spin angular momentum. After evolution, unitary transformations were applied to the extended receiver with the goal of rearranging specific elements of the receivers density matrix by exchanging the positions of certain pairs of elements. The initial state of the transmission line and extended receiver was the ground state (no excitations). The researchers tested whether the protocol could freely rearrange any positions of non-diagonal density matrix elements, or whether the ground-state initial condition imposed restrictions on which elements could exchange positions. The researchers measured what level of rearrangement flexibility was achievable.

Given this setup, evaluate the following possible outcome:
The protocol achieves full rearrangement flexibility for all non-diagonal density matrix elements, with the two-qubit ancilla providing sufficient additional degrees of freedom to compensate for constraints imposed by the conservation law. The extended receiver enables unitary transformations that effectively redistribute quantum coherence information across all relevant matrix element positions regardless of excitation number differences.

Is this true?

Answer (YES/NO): NO